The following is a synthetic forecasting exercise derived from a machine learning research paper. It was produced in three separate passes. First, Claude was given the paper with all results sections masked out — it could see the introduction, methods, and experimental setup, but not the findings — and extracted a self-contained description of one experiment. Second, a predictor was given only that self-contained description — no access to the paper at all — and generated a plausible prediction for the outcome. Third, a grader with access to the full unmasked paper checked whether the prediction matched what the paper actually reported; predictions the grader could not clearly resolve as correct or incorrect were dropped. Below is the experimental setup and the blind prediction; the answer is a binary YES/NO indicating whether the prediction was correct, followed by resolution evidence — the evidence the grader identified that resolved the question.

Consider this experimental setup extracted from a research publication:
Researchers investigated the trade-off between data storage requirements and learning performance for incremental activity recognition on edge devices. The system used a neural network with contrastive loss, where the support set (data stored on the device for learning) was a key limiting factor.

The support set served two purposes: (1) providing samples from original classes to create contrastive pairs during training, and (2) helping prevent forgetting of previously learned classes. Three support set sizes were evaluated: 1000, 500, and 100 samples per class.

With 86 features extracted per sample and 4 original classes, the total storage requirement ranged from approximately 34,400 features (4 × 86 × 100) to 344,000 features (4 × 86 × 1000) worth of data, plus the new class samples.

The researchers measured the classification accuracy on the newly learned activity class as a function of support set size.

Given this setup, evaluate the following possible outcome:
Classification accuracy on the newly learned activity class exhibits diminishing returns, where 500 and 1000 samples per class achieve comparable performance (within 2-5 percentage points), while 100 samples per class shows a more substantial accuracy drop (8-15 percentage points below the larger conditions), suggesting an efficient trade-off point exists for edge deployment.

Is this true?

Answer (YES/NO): NO